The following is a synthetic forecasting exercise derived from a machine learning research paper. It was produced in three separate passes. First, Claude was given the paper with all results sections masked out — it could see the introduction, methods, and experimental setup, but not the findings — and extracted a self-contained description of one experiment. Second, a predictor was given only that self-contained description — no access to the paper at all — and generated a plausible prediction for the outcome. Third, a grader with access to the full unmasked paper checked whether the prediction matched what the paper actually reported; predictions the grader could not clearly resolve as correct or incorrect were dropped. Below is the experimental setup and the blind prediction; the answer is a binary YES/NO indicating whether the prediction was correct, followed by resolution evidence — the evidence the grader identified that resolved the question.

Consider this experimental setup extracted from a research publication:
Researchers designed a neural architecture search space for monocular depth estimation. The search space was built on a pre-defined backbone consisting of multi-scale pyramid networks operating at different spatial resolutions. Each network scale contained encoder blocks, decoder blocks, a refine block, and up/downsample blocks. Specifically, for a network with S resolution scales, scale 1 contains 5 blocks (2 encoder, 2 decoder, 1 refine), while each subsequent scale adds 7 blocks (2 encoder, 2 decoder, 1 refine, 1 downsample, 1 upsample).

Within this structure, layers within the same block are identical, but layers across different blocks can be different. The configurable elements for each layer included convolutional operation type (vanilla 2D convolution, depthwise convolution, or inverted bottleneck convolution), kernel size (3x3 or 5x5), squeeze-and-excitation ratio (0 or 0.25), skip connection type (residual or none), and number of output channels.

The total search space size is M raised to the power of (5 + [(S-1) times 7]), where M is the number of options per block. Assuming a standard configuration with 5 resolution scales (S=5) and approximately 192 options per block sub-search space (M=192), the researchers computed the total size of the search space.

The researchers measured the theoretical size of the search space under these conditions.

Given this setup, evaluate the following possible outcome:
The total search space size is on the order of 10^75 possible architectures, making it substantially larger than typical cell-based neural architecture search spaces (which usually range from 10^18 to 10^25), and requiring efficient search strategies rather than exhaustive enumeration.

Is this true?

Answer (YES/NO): YES